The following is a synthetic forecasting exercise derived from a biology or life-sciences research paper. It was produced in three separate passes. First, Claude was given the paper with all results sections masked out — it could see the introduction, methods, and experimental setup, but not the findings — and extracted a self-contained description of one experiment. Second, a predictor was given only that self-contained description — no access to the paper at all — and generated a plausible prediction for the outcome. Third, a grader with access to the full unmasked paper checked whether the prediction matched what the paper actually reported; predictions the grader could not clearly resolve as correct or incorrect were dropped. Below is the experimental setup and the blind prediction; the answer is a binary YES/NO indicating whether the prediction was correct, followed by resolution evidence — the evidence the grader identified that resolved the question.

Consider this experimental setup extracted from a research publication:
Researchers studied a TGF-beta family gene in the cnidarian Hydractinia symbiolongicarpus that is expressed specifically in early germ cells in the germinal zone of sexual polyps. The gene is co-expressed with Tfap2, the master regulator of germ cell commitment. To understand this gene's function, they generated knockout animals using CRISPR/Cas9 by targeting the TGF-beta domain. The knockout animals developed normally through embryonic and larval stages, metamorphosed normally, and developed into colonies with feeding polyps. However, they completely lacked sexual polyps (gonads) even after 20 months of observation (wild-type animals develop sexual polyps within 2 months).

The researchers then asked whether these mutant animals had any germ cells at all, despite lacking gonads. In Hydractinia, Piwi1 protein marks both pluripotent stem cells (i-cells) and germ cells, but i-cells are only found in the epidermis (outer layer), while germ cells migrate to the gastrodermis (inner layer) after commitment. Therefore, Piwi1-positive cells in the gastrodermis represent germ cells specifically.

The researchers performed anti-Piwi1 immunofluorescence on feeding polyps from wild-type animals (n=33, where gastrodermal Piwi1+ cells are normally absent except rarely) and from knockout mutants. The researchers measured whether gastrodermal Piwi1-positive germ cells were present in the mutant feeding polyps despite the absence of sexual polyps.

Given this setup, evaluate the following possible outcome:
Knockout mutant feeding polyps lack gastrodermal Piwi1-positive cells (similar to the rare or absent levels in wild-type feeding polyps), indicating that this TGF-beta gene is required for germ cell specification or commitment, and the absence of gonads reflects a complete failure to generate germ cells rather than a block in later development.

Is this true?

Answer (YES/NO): NO